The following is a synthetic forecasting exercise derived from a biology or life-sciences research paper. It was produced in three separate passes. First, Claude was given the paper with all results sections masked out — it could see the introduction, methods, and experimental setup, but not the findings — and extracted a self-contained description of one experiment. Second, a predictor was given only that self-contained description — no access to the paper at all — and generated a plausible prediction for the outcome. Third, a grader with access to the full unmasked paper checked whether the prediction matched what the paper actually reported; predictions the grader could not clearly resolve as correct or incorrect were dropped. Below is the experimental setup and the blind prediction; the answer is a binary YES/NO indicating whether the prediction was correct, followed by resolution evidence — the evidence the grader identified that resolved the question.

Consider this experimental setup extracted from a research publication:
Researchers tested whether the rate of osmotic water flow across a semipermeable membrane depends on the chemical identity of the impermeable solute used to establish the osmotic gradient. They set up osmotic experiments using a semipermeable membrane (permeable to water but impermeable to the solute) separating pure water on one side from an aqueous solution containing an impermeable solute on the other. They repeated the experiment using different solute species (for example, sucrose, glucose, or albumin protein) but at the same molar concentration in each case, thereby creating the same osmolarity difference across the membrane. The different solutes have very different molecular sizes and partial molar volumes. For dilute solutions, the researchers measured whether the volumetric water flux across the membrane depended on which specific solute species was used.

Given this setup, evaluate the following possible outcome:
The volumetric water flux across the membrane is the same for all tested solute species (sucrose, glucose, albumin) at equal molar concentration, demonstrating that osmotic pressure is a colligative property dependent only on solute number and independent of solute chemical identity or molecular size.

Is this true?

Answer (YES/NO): YES